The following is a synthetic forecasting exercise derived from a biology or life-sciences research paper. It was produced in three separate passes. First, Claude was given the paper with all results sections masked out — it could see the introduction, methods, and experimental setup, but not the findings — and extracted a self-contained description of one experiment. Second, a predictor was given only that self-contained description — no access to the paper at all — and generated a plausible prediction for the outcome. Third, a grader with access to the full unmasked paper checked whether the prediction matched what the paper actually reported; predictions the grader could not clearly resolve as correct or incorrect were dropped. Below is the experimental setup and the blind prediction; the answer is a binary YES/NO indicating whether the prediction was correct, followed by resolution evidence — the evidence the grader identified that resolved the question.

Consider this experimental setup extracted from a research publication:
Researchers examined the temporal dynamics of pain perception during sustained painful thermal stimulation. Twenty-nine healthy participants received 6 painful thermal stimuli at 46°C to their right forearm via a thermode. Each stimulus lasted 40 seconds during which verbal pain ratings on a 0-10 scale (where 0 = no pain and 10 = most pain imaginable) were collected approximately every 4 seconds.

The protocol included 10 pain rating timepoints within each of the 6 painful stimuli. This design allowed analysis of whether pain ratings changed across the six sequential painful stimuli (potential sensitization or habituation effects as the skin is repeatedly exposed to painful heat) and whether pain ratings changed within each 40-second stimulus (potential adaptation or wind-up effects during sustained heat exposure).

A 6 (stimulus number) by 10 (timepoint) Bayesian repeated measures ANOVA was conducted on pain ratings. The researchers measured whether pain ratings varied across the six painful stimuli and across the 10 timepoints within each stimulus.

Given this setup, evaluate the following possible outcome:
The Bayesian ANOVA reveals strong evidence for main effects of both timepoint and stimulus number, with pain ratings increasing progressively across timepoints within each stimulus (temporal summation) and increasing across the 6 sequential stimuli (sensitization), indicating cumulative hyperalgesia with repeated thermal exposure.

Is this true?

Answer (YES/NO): NO